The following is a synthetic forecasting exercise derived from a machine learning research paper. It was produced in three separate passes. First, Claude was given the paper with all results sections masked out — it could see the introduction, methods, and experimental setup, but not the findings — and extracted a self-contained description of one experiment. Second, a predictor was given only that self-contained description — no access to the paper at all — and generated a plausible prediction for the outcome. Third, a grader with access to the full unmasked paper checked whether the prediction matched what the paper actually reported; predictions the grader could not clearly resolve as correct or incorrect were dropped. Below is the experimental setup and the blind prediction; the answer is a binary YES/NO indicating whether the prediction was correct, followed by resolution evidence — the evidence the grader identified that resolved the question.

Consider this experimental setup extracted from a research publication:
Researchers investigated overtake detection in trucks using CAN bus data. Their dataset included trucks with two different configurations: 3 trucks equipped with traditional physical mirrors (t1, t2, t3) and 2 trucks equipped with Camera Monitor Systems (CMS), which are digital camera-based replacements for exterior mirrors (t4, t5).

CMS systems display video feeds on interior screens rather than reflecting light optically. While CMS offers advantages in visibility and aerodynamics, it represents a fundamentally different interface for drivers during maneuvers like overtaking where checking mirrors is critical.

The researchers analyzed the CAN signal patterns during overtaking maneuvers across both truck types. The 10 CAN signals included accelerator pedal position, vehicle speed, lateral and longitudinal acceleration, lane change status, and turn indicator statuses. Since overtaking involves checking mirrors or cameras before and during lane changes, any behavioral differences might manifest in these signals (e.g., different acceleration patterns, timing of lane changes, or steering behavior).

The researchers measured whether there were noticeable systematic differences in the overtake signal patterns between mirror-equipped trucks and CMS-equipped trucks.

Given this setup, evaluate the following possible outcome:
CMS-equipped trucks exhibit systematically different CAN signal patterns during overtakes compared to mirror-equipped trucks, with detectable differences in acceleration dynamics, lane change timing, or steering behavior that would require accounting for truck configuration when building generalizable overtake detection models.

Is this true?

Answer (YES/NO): NO